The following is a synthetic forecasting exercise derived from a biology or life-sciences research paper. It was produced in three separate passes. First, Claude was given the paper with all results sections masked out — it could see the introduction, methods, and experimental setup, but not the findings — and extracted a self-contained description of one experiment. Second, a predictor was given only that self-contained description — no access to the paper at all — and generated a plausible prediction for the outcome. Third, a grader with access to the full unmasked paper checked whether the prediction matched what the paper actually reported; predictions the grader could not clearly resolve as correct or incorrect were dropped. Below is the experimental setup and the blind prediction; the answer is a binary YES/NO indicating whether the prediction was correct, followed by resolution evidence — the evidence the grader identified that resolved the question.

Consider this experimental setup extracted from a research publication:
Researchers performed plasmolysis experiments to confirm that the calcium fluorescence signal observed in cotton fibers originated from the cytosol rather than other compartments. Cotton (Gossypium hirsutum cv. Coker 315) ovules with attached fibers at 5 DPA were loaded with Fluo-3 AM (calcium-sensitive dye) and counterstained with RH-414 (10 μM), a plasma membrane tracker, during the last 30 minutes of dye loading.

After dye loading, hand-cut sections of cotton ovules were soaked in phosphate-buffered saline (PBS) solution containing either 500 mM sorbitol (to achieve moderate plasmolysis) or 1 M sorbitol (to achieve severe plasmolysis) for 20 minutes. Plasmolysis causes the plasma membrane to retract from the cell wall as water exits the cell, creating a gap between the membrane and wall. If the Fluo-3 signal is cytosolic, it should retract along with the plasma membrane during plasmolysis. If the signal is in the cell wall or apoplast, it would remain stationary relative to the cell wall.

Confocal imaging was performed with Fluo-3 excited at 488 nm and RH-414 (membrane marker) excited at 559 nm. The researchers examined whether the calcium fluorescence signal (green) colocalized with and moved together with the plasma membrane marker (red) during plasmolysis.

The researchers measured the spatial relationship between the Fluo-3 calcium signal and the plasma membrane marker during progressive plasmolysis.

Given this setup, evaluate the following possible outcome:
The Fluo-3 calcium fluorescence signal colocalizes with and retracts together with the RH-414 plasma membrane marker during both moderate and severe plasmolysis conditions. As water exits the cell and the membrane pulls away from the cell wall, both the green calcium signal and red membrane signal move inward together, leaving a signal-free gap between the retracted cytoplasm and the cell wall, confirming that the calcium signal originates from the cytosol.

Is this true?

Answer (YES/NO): YES